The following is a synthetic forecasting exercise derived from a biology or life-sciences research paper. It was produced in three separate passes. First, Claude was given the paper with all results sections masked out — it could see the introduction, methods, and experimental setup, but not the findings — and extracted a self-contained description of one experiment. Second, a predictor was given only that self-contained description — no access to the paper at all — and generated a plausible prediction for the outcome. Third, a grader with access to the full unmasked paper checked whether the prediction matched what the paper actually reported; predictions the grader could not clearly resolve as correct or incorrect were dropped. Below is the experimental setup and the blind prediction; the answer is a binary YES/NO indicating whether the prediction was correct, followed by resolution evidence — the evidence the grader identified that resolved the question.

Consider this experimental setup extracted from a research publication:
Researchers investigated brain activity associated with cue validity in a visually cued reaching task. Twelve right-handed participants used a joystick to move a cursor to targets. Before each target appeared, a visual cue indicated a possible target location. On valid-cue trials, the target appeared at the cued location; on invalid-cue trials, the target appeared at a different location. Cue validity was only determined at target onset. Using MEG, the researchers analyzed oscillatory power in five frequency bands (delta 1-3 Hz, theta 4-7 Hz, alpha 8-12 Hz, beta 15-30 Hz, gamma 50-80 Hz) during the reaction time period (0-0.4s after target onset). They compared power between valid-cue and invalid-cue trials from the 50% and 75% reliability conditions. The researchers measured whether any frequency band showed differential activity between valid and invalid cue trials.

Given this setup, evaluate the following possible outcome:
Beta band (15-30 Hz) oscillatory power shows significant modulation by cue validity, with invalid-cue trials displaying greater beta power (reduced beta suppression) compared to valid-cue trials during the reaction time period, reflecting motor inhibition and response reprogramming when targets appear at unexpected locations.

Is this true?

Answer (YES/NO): NO